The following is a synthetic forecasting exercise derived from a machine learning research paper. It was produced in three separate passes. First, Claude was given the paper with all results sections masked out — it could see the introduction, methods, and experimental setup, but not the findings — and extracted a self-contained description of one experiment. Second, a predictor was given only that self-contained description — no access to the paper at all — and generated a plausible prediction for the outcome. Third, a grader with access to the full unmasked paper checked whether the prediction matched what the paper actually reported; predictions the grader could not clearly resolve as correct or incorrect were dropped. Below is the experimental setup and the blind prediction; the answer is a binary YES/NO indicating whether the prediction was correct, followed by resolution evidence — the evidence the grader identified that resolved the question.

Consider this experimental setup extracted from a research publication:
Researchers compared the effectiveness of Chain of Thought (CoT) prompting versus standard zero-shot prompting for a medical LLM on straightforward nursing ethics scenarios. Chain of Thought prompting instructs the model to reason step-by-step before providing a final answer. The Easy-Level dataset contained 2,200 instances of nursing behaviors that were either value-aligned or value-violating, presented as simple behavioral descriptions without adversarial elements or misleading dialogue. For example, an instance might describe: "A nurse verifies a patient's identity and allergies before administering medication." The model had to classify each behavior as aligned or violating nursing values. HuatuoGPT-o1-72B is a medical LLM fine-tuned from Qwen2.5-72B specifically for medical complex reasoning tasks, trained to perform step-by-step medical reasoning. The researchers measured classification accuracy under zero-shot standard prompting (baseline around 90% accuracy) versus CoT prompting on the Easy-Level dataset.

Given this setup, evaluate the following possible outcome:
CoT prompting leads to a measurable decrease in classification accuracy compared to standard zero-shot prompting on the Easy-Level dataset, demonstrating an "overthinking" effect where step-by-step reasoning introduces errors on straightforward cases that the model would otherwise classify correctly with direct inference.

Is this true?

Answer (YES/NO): YES